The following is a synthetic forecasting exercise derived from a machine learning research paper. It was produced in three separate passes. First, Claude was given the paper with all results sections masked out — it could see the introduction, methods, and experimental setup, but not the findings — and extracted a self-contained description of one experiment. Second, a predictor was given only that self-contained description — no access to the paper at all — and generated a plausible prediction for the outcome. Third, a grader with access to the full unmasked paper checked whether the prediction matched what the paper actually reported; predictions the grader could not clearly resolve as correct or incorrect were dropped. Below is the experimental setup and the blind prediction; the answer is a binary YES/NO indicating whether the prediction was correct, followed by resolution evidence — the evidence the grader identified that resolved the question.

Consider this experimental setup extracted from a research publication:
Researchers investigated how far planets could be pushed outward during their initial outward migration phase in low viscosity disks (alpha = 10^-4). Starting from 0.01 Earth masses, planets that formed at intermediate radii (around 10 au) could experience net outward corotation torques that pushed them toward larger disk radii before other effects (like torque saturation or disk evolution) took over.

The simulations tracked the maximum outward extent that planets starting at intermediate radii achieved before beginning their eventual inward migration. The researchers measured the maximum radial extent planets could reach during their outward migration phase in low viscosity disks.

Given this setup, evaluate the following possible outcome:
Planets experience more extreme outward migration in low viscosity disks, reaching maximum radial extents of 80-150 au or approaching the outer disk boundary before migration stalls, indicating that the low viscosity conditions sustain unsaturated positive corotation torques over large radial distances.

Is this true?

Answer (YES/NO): NO